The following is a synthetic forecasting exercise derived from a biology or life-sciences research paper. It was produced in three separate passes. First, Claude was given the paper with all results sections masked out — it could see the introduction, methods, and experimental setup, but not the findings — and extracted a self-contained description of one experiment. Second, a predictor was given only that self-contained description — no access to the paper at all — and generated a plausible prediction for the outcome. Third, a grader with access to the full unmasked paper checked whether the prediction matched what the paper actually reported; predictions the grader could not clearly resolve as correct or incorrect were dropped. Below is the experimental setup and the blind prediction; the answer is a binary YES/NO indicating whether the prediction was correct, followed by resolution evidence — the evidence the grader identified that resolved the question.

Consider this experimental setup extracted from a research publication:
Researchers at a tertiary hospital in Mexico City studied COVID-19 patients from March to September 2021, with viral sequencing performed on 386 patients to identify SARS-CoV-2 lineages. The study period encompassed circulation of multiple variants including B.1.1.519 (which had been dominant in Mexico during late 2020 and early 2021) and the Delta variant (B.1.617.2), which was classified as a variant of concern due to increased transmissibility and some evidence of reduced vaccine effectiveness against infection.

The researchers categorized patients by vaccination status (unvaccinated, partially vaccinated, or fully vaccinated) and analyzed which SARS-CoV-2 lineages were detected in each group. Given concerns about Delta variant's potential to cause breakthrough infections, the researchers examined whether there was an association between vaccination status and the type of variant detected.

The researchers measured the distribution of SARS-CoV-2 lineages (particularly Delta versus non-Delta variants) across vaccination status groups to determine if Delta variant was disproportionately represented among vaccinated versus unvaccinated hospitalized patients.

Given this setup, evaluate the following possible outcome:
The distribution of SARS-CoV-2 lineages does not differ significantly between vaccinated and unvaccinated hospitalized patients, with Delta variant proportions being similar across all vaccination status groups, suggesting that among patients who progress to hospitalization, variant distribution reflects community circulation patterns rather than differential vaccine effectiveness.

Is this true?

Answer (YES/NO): YES